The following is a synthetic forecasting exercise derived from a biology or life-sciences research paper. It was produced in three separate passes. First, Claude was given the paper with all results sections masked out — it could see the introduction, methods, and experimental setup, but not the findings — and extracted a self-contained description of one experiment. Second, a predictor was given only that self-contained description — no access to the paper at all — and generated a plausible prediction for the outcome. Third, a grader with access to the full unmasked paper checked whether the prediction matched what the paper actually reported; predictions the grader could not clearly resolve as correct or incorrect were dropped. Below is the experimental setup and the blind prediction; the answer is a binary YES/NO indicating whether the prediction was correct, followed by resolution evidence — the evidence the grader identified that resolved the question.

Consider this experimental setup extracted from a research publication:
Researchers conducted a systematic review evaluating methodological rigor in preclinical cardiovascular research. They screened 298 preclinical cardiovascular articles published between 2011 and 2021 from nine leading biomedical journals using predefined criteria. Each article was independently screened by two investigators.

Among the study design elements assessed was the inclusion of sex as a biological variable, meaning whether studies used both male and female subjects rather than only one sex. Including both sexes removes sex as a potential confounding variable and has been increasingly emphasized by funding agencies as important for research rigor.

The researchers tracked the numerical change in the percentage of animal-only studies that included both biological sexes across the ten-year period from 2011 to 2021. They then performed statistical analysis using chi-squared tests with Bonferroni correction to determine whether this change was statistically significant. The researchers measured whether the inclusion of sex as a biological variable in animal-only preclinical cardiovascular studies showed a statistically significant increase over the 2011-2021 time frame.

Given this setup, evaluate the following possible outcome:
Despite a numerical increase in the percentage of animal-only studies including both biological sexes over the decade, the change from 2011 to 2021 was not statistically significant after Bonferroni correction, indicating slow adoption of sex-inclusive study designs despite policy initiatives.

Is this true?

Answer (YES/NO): YES